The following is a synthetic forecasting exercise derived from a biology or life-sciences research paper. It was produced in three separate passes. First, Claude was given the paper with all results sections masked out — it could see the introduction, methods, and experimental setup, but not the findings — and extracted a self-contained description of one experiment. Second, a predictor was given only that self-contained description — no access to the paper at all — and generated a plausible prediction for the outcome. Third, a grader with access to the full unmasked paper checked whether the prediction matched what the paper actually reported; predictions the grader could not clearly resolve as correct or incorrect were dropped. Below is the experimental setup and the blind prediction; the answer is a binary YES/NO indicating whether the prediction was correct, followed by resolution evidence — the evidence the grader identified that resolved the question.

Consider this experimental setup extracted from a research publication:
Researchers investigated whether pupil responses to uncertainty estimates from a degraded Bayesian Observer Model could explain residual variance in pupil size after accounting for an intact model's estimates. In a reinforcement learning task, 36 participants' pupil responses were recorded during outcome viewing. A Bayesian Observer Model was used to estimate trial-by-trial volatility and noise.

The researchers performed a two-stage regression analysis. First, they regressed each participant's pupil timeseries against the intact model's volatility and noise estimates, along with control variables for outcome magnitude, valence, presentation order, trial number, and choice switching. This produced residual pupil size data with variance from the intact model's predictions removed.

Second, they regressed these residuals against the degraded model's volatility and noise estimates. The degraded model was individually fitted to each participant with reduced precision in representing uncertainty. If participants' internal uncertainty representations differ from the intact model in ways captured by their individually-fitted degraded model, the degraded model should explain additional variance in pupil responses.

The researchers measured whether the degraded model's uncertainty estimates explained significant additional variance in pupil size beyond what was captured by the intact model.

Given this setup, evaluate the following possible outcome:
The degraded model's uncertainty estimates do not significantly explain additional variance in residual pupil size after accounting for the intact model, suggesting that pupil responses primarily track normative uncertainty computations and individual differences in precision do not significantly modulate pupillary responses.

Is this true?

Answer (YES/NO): NO